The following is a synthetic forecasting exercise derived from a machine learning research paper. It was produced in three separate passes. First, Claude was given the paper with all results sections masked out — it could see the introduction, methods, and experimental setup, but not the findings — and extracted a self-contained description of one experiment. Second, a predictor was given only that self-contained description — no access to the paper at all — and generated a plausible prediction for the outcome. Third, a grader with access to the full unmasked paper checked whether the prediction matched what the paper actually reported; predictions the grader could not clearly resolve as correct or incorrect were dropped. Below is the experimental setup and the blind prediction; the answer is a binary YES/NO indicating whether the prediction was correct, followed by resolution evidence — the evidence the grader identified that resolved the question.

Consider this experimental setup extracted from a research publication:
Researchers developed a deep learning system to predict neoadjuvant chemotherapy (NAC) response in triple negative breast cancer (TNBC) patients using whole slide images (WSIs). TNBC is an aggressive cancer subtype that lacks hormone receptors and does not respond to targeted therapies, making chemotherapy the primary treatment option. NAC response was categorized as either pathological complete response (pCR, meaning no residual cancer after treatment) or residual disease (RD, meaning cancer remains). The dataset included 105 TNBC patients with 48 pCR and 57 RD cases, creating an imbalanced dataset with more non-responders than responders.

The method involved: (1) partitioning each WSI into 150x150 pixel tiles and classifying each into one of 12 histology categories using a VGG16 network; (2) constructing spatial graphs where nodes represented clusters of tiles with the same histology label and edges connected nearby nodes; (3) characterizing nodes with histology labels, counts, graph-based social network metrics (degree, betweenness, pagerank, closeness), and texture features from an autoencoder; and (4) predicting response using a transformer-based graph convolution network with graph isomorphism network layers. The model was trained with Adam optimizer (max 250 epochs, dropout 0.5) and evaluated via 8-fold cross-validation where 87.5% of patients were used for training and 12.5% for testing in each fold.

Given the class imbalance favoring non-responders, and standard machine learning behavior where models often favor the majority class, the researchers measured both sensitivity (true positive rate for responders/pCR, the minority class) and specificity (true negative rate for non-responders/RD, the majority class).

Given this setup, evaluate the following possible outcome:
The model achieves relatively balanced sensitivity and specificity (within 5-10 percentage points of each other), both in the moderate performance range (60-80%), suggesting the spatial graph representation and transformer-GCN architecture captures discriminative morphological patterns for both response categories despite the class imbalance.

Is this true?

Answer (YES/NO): NO